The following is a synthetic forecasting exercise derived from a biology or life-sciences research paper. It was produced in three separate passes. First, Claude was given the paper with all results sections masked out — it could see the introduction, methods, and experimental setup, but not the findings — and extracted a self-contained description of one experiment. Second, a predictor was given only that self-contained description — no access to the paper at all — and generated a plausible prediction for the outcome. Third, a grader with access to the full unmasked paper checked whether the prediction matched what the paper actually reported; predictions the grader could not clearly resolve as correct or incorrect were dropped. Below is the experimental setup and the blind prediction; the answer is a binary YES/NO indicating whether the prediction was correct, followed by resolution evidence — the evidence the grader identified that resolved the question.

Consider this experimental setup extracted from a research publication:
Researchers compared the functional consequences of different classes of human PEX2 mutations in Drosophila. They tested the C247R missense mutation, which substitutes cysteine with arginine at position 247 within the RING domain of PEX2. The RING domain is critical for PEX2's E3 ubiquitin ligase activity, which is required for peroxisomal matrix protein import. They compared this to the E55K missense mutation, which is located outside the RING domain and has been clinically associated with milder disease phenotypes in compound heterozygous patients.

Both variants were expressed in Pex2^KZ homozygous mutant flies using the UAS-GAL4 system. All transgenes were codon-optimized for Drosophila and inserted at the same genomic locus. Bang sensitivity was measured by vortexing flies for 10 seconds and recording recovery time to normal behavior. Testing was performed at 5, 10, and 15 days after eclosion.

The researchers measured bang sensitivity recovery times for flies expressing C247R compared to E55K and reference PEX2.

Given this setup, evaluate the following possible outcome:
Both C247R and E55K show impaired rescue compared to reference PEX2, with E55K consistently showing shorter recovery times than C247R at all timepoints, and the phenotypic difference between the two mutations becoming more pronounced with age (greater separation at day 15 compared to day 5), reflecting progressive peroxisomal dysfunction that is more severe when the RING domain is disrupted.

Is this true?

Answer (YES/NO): NO